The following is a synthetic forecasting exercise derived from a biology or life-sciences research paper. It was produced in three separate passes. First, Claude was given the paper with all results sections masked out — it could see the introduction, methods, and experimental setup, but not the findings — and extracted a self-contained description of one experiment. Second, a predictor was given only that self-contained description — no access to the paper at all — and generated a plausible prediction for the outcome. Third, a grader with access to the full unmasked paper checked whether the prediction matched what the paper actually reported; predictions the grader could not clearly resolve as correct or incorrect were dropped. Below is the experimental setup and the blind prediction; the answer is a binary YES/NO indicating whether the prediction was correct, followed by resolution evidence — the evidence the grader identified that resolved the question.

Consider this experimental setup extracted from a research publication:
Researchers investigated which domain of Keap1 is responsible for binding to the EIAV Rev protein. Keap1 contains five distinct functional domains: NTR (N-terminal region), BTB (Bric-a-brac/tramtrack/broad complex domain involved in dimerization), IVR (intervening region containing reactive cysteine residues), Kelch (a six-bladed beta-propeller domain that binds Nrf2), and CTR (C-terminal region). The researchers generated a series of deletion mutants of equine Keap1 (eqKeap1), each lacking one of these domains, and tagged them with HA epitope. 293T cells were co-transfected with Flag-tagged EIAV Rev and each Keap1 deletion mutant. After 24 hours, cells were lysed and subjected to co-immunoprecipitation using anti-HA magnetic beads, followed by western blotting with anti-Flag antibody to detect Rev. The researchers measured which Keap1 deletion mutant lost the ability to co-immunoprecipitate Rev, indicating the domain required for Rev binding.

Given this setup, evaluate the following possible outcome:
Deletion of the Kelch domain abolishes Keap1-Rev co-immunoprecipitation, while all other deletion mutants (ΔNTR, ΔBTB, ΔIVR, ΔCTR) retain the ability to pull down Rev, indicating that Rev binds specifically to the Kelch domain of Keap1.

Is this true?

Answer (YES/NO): YES